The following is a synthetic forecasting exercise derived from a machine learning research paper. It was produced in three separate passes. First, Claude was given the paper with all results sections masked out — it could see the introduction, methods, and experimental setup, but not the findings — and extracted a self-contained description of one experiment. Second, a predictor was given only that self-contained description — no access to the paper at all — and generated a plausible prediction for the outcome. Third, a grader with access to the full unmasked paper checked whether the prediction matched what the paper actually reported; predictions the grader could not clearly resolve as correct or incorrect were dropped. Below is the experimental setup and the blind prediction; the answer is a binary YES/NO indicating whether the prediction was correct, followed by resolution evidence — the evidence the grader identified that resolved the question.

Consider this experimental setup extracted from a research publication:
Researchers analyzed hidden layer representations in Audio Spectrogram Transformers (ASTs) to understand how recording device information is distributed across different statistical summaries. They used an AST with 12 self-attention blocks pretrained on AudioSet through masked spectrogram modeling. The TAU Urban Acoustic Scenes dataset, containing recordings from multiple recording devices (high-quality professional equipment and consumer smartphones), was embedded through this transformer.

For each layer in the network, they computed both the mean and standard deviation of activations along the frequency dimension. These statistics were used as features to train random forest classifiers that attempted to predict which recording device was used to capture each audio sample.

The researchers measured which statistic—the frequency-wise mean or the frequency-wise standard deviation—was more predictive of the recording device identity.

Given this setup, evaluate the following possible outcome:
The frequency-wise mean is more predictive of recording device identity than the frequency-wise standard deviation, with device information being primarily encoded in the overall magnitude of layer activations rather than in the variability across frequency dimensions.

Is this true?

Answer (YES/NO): YES